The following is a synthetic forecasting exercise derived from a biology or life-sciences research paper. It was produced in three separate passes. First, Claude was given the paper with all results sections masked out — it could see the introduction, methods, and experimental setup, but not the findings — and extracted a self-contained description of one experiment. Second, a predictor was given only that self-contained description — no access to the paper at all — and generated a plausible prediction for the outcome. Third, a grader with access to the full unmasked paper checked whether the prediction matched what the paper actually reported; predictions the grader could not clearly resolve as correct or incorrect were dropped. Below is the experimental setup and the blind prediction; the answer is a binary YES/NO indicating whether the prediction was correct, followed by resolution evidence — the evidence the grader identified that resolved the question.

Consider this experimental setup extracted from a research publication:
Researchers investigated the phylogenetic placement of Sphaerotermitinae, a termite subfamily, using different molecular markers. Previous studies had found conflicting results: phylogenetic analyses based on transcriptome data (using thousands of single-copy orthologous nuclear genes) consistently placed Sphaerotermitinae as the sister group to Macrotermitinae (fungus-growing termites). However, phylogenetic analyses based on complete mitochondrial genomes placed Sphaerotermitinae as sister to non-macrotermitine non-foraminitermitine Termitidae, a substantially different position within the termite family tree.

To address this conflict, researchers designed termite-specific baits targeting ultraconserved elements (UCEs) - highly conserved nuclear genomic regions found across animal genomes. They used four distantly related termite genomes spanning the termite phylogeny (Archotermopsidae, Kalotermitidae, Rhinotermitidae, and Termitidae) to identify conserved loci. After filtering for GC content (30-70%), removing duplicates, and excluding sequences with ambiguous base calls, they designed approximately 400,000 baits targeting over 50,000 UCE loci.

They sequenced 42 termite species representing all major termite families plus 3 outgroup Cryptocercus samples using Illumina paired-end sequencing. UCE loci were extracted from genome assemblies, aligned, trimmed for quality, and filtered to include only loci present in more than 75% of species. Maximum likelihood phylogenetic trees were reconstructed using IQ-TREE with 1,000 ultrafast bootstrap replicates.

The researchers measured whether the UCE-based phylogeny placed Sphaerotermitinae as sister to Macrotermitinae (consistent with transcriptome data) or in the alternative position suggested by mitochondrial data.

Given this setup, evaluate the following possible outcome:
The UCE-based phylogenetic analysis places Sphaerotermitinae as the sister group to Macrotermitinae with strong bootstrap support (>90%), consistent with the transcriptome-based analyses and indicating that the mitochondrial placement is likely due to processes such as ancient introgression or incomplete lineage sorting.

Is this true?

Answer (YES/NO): YES